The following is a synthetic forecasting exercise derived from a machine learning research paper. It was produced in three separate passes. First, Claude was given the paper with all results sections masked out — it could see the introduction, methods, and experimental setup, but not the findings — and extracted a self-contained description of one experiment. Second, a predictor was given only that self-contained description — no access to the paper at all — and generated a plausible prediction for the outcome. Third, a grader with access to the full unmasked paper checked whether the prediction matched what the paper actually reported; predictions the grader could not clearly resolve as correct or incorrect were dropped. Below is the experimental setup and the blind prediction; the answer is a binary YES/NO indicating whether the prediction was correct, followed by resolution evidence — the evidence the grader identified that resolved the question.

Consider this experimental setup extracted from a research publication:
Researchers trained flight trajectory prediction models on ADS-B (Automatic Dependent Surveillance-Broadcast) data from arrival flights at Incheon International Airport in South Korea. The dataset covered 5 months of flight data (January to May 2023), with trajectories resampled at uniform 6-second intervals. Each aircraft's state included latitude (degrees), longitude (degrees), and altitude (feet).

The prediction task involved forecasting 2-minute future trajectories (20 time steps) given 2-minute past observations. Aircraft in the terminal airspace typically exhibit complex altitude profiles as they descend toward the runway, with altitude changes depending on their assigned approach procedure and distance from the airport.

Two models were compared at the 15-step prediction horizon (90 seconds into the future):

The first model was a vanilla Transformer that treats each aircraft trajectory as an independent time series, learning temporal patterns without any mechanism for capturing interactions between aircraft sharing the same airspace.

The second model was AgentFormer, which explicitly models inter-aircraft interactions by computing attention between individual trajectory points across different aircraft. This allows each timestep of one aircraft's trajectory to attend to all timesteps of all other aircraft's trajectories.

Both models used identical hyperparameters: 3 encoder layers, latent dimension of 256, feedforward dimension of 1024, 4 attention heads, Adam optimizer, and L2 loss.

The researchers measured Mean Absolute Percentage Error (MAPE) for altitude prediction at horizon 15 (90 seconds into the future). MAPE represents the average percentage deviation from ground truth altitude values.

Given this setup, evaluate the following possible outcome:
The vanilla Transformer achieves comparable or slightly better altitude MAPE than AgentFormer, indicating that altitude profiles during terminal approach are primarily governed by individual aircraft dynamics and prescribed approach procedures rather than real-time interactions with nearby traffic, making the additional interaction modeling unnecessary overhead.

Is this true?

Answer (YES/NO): NO